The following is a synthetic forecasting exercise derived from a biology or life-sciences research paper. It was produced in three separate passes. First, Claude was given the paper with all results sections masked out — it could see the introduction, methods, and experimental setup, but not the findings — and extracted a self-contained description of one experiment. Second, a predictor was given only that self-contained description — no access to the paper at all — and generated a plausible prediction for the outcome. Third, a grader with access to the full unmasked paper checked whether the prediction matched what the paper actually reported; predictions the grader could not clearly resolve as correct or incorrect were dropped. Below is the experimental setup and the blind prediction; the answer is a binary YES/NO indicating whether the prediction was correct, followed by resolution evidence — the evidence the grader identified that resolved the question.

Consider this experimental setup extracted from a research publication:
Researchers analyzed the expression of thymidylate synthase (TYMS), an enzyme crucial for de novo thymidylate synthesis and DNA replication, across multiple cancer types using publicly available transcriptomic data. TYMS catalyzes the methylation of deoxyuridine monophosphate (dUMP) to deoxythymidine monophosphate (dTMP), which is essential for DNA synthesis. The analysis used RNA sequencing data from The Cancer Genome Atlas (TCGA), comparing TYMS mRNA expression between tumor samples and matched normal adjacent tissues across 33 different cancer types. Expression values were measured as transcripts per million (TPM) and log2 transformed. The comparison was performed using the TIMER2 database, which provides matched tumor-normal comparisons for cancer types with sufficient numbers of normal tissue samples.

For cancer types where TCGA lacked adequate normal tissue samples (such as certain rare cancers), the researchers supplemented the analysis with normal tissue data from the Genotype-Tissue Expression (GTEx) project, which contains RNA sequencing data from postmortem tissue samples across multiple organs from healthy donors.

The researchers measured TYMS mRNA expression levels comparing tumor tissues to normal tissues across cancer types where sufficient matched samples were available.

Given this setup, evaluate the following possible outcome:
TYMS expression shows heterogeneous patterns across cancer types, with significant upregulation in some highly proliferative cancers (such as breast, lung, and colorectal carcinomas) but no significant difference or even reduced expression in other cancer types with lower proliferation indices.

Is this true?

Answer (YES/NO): NO